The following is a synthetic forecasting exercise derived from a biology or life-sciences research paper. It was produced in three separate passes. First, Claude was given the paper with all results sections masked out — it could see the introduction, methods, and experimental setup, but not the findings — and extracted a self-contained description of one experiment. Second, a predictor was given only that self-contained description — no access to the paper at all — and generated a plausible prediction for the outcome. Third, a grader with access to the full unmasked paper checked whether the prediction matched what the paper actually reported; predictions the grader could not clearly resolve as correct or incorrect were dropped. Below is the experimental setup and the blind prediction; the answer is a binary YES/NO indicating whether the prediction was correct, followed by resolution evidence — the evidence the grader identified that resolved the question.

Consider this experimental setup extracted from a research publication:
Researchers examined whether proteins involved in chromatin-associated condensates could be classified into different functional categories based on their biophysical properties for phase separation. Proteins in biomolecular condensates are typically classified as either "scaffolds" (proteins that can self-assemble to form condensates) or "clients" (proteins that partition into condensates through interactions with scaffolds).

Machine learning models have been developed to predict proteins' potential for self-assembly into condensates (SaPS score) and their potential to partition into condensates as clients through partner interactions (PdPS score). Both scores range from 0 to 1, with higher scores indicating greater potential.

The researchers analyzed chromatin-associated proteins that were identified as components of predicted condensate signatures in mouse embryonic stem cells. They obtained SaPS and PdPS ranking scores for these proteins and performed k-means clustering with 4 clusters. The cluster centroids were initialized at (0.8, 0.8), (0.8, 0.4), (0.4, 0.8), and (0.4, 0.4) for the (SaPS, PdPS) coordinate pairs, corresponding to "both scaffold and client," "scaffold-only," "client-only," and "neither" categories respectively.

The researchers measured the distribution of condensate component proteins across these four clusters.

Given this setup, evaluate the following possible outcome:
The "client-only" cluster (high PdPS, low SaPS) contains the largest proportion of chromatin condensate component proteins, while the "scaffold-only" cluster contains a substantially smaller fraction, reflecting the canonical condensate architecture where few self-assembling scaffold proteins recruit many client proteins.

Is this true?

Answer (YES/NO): NO